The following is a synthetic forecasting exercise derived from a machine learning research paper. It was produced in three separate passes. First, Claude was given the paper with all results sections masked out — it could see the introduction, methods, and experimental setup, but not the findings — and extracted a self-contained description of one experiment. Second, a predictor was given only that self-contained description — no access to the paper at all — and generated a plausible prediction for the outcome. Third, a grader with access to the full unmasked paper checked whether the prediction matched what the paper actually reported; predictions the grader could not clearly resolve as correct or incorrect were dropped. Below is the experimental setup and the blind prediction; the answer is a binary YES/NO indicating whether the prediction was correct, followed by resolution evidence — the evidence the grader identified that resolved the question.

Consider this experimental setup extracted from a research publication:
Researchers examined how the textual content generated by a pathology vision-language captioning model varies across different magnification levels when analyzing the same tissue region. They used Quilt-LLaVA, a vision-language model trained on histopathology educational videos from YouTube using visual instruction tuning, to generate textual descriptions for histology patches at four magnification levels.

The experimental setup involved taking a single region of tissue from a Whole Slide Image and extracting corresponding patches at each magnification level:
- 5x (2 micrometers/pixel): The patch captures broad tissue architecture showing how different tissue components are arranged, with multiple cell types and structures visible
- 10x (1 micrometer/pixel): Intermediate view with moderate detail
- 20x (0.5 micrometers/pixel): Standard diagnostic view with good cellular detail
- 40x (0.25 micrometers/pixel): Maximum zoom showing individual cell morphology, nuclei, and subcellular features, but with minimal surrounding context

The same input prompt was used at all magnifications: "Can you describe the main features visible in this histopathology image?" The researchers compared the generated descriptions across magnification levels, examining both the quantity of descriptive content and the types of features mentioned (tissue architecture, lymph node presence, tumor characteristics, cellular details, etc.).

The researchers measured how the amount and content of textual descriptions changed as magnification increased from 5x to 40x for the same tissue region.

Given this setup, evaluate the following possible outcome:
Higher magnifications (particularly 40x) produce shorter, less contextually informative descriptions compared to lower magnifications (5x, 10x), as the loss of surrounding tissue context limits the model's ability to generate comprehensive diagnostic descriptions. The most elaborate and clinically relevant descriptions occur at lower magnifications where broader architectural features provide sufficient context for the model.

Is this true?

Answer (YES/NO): YES